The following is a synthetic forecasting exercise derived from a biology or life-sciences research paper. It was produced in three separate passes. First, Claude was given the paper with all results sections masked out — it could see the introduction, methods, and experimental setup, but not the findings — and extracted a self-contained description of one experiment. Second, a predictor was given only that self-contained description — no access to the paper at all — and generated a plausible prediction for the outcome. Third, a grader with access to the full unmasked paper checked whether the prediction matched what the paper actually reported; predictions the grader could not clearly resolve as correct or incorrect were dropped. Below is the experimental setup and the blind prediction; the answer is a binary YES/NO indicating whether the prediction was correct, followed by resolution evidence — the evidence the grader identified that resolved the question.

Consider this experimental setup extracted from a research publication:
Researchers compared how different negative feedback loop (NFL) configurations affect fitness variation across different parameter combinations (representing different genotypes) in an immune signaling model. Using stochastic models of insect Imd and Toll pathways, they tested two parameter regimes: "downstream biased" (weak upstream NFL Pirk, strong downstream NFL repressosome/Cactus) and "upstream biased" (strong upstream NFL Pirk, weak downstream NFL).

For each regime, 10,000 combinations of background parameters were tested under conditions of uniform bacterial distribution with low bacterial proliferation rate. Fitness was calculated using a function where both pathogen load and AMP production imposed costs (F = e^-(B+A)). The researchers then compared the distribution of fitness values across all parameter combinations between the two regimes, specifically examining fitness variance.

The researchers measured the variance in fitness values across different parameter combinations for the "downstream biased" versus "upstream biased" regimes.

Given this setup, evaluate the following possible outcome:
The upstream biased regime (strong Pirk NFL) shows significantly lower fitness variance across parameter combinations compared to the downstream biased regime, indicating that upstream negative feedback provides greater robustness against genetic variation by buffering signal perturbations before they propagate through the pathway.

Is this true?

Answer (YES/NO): YES